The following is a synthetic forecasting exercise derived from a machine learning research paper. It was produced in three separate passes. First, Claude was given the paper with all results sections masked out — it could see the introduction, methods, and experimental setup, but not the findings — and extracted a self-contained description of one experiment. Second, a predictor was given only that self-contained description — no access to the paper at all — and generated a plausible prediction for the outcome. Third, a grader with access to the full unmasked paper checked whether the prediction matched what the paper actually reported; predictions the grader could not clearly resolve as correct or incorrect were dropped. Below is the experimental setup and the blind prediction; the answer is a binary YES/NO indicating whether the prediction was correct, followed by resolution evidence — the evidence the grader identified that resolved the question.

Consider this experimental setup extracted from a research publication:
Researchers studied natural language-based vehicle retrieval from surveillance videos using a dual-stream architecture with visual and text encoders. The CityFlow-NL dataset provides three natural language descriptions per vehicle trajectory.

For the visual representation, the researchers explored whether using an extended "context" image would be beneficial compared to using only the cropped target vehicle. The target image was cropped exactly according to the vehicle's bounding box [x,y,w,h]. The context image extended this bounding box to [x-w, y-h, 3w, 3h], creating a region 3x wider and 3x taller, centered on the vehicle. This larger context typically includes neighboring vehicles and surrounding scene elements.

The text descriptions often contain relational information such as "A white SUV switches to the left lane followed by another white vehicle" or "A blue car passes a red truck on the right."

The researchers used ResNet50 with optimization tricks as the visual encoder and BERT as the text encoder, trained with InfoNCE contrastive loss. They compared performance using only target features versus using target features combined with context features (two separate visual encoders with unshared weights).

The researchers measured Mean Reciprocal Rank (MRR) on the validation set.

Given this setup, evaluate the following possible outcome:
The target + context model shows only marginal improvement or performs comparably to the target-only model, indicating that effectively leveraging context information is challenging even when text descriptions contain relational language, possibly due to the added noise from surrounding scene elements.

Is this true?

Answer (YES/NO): NO